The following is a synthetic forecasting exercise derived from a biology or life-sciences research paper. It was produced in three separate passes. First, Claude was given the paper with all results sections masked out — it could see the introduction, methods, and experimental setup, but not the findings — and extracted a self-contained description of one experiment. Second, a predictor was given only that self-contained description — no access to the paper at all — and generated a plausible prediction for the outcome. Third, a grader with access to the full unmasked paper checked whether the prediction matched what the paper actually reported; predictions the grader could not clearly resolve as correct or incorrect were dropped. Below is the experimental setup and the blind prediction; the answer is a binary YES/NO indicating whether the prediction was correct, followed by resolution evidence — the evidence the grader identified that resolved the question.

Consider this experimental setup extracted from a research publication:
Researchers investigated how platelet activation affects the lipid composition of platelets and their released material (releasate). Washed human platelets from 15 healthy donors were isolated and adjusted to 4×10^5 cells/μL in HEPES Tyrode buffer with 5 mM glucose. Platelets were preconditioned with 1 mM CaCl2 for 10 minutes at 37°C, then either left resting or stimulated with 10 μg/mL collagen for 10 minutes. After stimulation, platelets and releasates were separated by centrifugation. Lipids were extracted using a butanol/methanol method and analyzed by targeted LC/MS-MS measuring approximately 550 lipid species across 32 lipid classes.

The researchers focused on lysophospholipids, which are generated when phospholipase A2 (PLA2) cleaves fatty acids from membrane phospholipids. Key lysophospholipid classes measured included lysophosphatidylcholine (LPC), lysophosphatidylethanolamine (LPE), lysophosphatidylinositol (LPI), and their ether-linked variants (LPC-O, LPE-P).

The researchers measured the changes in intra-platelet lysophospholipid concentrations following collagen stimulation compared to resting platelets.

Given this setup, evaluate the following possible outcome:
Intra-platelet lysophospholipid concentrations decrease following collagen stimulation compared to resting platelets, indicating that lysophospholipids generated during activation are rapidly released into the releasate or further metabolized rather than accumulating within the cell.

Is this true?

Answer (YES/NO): NO